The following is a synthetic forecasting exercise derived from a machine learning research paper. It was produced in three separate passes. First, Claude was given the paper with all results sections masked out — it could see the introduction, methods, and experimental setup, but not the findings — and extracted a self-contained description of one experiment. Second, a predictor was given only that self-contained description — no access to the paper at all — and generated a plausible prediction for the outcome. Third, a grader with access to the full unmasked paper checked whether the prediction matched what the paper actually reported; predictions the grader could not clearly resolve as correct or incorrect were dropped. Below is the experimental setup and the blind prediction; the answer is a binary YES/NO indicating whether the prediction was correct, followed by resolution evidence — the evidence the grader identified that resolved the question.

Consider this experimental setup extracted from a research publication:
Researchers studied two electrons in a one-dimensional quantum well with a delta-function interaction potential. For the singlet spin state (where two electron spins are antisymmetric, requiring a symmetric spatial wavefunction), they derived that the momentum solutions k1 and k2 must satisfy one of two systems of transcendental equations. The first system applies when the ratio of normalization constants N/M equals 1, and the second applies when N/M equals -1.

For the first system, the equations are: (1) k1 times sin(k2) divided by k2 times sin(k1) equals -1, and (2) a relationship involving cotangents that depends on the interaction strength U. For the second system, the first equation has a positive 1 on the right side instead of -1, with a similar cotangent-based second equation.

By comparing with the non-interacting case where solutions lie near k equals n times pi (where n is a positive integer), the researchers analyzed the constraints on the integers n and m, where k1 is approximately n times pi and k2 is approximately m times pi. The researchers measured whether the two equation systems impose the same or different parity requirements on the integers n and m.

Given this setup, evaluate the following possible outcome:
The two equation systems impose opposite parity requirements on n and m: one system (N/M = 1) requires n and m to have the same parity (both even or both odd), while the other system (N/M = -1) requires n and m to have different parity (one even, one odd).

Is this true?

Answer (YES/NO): YES